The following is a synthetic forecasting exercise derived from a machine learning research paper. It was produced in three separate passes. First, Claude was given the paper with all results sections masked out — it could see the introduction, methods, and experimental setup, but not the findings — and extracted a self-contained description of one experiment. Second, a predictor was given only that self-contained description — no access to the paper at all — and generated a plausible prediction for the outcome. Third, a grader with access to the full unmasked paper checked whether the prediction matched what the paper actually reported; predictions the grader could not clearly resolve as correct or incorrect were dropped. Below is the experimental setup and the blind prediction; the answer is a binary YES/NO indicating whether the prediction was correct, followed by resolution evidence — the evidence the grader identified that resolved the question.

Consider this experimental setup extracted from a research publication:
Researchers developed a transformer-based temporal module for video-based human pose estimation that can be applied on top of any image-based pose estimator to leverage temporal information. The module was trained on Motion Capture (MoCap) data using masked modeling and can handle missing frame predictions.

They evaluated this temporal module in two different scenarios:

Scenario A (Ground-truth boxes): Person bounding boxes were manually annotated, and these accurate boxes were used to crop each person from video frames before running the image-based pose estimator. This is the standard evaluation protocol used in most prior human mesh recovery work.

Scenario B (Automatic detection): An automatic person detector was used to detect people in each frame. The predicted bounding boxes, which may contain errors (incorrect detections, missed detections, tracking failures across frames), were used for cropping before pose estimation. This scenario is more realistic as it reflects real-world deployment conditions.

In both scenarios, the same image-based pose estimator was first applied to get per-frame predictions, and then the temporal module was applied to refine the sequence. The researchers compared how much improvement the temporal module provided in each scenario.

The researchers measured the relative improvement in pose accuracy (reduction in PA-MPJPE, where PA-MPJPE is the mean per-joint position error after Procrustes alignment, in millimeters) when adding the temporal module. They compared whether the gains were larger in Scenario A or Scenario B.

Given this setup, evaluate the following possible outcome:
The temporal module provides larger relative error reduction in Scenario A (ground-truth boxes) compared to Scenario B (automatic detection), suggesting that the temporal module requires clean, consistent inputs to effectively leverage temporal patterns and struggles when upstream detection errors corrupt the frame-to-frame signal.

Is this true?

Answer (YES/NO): NO